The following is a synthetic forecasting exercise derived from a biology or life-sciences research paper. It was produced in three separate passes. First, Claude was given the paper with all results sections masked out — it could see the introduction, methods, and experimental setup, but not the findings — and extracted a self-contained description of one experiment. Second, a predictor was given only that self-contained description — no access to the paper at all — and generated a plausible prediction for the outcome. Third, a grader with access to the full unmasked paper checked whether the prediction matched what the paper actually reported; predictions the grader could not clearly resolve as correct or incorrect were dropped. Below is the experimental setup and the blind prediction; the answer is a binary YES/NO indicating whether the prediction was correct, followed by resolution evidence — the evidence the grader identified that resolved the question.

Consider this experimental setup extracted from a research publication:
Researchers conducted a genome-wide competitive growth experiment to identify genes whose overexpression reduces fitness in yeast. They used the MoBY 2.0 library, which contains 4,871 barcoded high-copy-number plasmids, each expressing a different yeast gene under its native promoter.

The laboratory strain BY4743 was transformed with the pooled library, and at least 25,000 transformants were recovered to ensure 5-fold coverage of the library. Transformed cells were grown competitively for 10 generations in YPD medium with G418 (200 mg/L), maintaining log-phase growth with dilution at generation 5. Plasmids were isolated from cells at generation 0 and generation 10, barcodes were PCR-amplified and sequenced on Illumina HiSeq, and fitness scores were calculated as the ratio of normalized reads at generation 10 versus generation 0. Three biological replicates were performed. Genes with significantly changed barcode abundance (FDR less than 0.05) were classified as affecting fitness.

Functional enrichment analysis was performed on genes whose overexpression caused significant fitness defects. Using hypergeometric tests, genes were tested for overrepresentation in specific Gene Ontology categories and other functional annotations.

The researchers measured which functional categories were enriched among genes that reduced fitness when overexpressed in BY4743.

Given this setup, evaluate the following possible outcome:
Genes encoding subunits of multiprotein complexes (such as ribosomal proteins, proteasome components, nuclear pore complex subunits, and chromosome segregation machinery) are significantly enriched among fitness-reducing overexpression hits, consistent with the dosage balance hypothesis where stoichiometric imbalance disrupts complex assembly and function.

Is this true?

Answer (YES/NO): YES